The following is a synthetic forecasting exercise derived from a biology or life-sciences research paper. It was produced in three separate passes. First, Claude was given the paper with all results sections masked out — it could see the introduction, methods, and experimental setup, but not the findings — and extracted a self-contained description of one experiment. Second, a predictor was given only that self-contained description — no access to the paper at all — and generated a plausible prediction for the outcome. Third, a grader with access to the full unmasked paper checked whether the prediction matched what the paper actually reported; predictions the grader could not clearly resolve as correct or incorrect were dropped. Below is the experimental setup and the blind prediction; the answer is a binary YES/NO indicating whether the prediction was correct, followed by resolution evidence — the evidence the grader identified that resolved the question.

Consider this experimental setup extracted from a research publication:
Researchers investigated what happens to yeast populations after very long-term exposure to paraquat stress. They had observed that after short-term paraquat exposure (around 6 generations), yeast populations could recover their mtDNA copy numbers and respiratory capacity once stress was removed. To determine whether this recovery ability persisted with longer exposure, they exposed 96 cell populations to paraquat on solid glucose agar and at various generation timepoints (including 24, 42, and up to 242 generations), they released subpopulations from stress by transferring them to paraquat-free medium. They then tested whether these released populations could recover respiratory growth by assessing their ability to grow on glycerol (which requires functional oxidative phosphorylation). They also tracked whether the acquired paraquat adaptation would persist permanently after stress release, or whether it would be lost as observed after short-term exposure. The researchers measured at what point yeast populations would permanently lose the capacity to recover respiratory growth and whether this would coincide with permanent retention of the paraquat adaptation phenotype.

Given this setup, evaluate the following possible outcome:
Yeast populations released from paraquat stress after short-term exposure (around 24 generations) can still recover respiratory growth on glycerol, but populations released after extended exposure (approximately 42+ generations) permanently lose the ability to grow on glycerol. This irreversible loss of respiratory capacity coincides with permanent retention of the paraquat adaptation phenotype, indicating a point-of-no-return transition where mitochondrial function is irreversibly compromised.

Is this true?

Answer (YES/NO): YES